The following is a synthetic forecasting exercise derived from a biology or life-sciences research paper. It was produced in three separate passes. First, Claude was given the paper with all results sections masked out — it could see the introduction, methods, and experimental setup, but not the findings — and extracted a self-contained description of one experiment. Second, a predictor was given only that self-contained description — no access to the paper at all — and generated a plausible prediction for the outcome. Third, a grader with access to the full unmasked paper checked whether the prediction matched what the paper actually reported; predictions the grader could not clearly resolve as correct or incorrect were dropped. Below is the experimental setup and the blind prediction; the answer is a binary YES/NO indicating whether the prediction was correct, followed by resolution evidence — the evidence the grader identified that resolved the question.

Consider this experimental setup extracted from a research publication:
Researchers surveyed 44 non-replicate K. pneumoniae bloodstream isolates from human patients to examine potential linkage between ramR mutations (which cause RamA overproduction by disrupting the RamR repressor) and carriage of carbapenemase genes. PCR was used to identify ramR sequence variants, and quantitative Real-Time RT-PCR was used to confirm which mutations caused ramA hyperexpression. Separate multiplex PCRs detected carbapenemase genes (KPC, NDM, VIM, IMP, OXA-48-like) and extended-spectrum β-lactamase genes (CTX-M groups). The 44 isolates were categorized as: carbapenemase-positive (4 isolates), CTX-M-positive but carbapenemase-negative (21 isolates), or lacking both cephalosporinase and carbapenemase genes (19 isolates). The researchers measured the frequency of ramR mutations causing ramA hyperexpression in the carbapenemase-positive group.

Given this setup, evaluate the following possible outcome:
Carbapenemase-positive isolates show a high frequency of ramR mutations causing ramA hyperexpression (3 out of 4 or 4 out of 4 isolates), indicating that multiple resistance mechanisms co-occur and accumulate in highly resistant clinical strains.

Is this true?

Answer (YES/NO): YES